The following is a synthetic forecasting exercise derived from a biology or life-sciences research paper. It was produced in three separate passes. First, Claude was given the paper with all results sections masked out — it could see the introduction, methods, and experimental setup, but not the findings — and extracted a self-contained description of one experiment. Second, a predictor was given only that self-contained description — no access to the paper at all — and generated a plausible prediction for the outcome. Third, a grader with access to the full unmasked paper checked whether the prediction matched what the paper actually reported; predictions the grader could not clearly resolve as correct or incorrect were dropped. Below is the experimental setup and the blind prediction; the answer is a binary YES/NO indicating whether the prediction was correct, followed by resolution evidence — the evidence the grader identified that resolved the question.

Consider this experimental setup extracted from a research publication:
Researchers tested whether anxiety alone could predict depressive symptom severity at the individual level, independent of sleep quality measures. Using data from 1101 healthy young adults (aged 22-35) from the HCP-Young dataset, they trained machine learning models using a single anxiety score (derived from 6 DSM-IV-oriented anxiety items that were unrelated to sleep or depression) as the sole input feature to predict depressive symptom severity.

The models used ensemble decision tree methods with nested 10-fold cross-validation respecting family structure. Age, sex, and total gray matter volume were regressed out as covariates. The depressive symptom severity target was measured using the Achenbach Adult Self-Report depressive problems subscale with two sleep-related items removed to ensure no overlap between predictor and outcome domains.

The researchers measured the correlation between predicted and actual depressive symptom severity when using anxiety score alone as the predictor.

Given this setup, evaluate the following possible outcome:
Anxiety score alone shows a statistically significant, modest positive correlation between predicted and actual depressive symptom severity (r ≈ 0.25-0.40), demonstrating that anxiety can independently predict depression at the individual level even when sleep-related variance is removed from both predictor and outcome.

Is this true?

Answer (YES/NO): NO